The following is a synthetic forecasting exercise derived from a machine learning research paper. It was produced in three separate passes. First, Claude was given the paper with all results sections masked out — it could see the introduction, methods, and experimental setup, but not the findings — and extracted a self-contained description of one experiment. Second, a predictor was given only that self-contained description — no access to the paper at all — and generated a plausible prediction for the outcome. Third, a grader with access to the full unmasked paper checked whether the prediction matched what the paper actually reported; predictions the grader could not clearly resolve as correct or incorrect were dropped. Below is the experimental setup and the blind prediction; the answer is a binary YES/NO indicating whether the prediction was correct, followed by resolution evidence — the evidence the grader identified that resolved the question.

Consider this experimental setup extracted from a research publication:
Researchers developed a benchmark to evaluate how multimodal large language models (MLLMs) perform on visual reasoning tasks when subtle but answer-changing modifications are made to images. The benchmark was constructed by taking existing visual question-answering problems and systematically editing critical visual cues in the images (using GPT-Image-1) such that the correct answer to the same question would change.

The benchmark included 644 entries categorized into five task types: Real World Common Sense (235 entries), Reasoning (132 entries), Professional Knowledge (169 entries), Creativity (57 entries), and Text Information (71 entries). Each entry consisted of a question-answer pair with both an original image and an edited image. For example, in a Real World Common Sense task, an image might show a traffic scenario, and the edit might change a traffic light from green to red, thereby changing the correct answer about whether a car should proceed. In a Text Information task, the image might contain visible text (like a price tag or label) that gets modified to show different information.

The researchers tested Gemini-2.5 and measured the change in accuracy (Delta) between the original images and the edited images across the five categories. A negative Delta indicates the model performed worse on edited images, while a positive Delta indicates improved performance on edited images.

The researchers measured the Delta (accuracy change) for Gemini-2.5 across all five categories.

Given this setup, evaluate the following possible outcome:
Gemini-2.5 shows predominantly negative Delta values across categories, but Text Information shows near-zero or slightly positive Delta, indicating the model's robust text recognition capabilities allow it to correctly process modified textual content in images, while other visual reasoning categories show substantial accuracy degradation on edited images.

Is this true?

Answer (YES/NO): NO